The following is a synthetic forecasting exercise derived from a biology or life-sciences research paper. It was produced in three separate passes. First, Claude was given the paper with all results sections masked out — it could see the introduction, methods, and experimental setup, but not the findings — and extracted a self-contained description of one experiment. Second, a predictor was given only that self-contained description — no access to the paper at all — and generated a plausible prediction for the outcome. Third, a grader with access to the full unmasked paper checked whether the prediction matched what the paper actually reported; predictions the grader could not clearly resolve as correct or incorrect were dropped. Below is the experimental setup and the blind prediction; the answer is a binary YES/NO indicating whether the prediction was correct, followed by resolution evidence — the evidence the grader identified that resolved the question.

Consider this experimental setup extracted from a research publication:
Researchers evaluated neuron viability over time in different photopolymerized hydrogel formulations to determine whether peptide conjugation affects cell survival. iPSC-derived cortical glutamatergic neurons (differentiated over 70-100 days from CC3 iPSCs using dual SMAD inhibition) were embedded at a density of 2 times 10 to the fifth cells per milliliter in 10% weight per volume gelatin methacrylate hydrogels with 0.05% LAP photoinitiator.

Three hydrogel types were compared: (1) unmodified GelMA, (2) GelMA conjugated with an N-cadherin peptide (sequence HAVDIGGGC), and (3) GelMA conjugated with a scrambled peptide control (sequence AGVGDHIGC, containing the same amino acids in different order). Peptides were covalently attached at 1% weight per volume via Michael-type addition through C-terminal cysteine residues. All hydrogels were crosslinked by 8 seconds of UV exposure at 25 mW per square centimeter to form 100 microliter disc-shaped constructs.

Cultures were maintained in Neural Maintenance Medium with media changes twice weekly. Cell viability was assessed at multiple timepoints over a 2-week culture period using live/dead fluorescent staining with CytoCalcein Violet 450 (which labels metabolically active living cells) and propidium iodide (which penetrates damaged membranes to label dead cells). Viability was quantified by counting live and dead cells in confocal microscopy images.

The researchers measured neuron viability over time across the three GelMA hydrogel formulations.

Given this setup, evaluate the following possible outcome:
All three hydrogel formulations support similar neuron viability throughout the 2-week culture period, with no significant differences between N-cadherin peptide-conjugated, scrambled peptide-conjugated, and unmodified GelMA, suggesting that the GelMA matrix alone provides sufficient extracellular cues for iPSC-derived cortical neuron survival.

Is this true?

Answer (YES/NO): NO